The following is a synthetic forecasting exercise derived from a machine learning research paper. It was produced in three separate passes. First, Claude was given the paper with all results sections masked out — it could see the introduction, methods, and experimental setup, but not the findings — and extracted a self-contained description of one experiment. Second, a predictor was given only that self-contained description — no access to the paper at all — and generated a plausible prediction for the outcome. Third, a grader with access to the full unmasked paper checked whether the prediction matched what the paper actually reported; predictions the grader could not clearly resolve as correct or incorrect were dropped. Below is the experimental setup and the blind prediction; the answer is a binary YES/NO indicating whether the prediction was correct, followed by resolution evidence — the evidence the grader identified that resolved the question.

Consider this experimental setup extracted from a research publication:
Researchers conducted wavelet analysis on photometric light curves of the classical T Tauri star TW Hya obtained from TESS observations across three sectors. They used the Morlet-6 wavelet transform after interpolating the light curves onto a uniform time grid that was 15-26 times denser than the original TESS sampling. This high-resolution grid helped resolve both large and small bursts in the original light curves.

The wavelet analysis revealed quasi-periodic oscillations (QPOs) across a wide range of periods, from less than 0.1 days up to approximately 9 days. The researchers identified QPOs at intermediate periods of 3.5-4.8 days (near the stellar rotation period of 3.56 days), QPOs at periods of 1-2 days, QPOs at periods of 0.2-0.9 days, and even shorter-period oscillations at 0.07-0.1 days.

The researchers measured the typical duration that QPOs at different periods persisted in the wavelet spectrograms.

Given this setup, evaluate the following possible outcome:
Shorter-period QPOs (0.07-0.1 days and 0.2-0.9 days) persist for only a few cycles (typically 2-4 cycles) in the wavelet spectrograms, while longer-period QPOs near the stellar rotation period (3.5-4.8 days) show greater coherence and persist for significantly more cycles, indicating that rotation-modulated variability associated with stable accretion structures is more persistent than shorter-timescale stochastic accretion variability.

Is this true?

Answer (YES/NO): NO